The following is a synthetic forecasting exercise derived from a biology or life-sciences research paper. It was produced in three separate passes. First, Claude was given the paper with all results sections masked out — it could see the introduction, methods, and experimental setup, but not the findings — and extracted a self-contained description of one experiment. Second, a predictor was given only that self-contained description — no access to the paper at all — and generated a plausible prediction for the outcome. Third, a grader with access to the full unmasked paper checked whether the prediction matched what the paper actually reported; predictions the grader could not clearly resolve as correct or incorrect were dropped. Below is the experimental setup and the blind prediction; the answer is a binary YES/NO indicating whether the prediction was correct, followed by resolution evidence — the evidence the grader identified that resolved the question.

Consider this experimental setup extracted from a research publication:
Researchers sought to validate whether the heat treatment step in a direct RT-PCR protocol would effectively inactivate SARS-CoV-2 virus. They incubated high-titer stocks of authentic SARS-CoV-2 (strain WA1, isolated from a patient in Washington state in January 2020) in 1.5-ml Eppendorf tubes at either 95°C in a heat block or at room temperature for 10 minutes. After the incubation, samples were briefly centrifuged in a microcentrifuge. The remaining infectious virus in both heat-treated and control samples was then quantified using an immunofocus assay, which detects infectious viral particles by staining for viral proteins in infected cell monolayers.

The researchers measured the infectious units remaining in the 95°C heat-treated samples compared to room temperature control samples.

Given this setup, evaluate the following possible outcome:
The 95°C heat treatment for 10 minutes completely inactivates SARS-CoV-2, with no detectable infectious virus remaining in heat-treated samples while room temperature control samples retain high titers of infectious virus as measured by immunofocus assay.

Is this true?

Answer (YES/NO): YES